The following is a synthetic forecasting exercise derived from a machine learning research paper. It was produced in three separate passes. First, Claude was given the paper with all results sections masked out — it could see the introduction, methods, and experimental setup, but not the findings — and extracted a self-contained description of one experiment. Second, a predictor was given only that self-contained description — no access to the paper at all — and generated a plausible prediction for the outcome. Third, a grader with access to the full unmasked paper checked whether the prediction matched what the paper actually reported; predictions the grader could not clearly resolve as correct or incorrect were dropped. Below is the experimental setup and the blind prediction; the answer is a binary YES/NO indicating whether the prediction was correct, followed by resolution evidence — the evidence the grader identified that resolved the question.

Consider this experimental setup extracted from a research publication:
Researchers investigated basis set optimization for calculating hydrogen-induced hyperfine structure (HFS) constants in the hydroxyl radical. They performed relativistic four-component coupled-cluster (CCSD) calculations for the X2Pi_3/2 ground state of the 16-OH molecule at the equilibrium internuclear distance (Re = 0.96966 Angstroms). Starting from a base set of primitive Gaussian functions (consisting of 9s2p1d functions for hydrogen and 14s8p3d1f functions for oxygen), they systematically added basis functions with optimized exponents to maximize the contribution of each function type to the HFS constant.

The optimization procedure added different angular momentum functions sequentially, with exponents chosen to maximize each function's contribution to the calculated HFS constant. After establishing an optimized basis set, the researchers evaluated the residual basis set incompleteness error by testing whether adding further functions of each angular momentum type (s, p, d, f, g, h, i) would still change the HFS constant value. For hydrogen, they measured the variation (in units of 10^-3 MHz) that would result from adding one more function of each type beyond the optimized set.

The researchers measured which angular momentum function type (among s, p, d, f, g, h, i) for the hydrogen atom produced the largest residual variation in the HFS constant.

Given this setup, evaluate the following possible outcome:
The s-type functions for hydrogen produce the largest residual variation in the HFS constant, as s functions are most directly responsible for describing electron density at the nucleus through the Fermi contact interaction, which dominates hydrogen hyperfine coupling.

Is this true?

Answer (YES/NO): NO